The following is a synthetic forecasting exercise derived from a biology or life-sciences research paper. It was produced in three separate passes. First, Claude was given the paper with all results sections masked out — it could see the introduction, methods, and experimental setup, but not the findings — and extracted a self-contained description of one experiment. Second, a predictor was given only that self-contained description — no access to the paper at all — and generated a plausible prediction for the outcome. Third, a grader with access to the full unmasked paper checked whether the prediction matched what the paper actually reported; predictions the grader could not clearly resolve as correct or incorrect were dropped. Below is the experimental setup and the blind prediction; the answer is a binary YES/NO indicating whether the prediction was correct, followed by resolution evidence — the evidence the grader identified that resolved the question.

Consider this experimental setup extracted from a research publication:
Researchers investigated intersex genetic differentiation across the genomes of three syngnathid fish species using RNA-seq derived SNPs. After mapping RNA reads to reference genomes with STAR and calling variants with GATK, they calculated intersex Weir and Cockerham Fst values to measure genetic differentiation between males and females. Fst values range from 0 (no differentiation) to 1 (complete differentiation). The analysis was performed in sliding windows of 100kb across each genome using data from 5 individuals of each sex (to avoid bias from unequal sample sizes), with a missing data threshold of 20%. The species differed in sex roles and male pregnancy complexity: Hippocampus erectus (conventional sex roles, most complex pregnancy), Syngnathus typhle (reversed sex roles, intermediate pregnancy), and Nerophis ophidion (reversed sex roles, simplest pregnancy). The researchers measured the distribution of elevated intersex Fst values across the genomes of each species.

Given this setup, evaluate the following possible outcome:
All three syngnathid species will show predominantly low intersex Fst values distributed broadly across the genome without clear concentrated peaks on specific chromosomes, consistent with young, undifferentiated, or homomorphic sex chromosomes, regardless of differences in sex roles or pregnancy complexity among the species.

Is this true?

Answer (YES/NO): NO